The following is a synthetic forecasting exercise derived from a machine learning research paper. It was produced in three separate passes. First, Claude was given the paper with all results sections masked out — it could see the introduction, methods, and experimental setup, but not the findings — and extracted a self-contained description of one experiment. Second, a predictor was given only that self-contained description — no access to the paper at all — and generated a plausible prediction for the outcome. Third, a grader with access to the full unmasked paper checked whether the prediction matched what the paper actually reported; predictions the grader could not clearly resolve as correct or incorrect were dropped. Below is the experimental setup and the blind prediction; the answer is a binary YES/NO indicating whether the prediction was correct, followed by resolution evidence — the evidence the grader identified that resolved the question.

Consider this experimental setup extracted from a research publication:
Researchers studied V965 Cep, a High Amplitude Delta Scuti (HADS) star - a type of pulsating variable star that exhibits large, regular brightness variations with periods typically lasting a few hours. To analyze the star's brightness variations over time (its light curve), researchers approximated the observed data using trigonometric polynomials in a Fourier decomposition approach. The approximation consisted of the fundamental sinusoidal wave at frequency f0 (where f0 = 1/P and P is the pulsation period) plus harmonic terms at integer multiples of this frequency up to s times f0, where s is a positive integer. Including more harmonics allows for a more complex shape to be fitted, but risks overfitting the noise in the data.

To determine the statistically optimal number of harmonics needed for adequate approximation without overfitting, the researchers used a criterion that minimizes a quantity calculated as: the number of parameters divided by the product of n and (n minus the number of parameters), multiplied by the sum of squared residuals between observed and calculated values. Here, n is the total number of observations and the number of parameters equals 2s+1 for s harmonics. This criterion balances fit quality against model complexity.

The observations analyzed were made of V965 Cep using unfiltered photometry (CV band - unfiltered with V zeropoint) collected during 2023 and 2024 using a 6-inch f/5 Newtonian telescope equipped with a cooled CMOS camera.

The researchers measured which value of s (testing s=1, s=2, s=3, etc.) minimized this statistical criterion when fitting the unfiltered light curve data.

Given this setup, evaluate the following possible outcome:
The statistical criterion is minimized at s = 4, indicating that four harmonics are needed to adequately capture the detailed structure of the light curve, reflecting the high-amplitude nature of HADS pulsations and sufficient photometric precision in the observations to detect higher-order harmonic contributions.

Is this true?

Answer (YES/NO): NO